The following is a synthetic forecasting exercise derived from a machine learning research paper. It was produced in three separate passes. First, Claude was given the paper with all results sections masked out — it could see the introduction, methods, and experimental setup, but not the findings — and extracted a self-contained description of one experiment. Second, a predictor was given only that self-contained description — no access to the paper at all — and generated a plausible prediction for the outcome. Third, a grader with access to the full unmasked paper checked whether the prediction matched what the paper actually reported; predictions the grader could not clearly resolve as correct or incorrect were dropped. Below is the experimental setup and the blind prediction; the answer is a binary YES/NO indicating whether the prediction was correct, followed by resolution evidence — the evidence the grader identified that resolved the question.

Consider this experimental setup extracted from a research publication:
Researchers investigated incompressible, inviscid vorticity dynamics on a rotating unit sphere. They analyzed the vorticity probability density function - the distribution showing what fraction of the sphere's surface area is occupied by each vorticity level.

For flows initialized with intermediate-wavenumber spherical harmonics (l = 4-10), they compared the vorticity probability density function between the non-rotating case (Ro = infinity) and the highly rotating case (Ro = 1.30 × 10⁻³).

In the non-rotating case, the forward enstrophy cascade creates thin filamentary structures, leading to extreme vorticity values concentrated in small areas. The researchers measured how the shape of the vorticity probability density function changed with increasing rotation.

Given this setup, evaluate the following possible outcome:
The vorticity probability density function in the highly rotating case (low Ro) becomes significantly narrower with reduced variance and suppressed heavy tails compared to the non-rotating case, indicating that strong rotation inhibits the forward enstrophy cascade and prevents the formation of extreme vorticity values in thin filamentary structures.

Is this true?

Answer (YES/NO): NO